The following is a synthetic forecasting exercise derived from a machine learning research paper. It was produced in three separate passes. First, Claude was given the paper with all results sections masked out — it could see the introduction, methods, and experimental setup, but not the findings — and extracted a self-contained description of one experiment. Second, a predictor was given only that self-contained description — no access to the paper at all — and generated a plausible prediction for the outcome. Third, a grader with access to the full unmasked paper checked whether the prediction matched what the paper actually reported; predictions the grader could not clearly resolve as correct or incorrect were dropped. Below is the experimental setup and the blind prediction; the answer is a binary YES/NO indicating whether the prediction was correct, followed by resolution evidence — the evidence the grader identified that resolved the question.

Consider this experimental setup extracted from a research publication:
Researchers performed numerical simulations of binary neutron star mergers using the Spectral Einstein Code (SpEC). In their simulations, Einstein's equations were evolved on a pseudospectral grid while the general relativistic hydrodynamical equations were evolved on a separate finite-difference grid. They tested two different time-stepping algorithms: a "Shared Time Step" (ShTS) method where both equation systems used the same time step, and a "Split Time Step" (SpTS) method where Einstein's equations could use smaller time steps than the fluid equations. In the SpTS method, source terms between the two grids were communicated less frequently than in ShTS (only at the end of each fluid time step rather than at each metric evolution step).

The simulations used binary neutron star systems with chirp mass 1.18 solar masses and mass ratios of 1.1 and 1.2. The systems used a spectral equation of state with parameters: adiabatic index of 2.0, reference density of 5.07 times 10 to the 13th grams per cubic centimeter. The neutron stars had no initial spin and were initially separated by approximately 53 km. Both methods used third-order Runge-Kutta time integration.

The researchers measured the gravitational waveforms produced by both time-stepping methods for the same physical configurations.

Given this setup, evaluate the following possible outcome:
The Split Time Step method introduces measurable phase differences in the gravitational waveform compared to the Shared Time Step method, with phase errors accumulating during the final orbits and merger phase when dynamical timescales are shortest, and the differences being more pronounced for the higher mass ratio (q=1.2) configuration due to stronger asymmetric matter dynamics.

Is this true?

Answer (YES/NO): NO